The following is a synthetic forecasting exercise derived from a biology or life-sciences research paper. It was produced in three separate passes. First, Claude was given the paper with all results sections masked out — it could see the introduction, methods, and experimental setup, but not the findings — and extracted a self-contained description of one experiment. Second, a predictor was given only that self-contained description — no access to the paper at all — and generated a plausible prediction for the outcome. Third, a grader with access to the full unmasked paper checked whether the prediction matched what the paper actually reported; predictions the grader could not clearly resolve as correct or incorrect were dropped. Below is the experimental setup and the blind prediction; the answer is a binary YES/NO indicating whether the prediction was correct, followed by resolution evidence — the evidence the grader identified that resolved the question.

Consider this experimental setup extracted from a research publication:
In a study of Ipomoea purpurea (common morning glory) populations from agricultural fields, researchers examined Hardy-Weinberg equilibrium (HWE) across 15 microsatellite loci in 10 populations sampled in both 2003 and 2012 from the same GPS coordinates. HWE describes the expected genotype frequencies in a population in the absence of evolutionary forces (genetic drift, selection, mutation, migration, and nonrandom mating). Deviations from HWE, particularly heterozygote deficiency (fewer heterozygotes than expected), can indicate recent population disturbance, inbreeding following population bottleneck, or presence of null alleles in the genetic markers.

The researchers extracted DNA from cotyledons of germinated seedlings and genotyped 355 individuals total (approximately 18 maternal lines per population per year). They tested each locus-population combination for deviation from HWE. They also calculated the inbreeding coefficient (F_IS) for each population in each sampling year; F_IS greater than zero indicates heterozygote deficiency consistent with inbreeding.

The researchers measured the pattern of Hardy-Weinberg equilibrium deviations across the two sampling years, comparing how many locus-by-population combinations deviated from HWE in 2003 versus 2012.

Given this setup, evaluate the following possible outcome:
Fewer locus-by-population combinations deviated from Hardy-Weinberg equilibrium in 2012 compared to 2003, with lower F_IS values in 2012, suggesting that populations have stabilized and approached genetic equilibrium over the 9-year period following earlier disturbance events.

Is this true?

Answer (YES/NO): YES